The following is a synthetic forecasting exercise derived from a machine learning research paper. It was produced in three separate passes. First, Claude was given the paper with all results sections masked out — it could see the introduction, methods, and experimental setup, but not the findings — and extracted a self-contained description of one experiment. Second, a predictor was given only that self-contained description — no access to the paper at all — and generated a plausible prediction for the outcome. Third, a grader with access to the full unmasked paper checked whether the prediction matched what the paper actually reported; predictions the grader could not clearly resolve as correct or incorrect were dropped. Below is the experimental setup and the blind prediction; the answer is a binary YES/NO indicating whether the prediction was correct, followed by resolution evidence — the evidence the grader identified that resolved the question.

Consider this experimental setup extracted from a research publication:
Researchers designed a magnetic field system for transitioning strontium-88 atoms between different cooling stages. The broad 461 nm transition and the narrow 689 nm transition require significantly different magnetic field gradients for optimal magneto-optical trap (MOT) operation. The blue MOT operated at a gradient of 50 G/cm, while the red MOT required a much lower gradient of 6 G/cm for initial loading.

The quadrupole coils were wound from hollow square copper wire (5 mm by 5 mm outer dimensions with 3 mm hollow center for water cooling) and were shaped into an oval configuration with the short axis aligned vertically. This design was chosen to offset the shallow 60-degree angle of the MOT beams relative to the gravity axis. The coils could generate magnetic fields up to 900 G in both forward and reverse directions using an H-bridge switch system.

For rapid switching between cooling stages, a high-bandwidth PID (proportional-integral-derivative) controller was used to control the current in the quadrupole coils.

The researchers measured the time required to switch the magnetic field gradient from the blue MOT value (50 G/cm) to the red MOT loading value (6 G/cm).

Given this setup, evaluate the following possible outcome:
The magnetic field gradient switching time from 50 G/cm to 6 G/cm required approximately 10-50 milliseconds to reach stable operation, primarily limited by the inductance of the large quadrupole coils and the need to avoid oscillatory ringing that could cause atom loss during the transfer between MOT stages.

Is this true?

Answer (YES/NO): NO